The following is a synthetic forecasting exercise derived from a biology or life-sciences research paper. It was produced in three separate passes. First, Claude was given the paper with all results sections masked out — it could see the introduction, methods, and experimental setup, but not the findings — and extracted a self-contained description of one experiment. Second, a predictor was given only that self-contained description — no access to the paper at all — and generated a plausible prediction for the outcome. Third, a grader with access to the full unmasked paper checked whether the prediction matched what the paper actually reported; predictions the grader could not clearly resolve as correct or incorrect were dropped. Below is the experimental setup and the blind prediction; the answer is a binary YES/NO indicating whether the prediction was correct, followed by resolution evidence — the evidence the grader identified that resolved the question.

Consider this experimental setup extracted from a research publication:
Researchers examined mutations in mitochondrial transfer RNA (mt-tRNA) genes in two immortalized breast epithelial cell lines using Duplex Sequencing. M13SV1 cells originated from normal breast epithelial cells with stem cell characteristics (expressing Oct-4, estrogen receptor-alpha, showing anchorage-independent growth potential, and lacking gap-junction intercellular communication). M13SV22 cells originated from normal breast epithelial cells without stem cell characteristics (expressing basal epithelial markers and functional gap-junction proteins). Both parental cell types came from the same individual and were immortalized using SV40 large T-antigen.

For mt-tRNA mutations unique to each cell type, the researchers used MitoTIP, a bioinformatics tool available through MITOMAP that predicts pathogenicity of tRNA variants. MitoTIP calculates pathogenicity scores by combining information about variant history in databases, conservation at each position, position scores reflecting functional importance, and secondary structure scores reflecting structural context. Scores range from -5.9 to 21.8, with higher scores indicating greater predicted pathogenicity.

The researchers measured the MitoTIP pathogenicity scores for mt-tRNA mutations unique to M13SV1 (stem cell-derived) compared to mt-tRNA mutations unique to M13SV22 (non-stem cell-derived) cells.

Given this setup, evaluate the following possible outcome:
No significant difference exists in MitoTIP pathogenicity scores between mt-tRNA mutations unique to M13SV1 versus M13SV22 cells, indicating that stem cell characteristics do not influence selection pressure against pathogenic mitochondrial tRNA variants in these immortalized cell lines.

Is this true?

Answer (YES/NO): NO